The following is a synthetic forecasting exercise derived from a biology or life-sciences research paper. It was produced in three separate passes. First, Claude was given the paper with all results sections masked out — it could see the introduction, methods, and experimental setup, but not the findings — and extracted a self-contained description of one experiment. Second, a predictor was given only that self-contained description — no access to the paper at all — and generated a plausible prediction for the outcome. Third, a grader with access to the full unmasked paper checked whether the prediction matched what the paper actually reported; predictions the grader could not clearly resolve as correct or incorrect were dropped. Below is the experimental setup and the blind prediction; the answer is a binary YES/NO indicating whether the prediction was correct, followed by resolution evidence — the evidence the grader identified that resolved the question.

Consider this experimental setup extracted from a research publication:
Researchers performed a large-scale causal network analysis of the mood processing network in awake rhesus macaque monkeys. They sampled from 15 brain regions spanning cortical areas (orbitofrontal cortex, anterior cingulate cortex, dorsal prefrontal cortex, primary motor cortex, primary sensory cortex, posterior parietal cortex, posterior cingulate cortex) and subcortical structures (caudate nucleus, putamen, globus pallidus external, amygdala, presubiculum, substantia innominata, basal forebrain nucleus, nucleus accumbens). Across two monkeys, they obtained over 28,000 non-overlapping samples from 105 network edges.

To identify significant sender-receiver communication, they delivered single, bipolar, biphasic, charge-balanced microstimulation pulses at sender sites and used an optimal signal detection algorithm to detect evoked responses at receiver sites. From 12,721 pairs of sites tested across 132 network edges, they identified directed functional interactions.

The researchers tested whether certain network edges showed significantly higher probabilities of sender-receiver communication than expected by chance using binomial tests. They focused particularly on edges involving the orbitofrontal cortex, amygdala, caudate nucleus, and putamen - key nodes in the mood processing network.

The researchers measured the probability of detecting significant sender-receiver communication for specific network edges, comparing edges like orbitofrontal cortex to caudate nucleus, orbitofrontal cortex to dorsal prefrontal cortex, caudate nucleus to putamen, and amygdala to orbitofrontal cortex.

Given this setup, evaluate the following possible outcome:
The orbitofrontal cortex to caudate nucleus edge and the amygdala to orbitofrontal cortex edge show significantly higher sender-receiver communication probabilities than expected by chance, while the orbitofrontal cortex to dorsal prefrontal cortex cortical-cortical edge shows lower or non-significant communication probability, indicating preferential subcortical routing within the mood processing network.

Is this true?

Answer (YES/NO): NO